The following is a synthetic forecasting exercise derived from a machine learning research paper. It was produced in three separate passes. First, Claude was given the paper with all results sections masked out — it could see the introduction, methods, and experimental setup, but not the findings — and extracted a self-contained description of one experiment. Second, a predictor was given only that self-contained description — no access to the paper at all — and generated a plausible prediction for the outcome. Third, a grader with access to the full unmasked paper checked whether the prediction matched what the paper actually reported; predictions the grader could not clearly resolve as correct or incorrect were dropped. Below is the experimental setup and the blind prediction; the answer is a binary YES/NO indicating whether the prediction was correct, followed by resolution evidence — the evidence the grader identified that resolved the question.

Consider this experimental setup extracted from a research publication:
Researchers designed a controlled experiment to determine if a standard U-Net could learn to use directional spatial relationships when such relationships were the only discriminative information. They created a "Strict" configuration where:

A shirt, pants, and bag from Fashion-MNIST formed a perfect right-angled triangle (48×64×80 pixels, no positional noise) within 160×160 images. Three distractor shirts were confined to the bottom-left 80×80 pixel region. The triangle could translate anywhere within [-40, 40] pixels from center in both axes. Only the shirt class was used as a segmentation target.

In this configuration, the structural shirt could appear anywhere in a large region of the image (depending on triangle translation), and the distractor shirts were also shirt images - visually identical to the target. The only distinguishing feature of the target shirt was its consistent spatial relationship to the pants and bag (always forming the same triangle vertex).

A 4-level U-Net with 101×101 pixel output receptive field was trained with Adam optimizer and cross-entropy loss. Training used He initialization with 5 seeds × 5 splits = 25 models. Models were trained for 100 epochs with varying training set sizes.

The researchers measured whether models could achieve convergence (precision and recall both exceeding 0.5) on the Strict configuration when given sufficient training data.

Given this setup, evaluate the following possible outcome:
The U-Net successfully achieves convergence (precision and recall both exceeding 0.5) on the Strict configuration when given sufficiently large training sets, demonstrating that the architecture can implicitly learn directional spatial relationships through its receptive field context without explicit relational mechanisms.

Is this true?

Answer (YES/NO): YES